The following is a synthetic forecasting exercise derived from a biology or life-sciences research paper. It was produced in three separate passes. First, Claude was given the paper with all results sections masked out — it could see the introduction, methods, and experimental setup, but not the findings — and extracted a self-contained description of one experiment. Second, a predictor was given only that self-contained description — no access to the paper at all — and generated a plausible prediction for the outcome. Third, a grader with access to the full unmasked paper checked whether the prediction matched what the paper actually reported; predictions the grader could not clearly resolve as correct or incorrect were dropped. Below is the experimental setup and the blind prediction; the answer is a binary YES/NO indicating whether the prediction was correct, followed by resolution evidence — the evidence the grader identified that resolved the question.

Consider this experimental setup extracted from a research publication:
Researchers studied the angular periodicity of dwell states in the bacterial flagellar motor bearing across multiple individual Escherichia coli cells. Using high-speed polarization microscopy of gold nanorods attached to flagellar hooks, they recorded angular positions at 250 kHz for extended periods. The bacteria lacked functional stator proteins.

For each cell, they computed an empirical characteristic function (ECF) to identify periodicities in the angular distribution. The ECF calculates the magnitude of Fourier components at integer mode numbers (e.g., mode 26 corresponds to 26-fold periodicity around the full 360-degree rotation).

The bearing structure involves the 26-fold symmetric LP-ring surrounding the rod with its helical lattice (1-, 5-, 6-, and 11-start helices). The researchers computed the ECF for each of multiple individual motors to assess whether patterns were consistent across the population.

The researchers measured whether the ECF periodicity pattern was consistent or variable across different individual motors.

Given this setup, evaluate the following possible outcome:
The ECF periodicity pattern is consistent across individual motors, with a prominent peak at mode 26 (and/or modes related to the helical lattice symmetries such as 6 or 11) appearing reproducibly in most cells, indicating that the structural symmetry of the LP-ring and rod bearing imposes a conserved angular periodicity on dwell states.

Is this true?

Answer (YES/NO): YES